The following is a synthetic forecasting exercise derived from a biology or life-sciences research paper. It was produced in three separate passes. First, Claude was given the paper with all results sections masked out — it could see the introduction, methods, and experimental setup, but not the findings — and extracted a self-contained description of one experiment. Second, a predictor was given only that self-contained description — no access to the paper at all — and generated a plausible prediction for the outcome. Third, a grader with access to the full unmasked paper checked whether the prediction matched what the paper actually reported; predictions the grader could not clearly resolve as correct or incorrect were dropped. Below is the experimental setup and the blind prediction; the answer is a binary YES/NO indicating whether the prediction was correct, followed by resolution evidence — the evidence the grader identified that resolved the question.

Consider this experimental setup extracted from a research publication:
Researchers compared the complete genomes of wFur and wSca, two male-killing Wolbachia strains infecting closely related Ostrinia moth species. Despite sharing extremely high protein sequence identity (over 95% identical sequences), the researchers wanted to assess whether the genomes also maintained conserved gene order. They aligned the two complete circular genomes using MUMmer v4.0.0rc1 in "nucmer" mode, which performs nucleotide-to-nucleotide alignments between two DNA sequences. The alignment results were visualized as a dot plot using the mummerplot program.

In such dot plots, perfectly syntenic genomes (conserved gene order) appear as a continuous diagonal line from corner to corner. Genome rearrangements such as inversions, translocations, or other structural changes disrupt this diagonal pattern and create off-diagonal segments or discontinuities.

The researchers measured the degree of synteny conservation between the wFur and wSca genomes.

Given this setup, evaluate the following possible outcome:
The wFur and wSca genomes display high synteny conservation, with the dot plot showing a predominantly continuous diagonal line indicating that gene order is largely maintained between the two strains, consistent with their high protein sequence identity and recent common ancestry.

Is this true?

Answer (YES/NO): NO